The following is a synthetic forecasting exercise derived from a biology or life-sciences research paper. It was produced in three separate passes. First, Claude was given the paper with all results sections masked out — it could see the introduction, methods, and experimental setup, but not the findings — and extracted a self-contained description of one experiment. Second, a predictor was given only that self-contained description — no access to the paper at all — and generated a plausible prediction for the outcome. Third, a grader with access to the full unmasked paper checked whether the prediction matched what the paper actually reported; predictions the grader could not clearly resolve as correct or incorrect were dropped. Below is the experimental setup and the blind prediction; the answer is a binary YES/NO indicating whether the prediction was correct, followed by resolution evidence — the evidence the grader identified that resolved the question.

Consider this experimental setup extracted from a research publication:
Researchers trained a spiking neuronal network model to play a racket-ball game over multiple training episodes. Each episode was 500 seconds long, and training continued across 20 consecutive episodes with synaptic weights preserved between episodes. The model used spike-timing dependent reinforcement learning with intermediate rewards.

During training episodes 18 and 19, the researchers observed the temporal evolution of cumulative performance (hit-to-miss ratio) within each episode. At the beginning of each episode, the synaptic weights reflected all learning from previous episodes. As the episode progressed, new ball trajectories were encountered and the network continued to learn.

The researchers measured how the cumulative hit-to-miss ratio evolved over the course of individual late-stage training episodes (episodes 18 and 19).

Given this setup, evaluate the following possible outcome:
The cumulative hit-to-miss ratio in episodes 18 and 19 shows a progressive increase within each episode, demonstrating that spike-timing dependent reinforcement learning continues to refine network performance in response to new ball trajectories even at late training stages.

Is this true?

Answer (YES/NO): NO